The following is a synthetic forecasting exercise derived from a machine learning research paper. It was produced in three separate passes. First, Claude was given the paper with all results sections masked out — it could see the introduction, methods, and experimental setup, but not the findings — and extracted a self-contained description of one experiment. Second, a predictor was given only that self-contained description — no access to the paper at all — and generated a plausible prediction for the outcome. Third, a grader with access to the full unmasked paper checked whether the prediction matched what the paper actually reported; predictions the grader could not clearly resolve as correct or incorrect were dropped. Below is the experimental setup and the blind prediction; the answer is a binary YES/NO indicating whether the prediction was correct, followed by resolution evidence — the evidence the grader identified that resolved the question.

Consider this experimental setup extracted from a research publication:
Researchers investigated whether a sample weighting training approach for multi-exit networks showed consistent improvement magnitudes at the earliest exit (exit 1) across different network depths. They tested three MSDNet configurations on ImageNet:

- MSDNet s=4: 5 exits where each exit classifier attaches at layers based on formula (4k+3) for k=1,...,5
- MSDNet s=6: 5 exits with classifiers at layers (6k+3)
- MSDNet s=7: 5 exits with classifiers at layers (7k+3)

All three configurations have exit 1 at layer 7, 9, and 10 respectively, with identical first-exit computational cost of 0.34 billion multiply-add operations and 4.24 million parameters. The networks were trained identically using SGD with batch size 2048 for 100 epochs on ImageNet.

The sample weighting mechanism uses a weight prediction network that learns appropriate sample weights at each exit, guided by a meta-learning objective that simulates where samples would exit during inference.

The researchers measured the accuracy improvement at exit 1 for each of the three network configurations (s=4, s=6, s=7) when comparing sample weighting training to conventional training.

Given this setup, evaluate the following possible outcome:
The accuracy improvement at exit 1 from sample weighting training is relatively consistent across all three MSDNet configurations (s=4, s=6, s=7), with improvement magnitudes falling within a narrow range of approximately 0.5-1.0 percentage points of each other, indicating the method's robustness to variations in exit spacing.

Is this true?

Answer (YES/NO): NO